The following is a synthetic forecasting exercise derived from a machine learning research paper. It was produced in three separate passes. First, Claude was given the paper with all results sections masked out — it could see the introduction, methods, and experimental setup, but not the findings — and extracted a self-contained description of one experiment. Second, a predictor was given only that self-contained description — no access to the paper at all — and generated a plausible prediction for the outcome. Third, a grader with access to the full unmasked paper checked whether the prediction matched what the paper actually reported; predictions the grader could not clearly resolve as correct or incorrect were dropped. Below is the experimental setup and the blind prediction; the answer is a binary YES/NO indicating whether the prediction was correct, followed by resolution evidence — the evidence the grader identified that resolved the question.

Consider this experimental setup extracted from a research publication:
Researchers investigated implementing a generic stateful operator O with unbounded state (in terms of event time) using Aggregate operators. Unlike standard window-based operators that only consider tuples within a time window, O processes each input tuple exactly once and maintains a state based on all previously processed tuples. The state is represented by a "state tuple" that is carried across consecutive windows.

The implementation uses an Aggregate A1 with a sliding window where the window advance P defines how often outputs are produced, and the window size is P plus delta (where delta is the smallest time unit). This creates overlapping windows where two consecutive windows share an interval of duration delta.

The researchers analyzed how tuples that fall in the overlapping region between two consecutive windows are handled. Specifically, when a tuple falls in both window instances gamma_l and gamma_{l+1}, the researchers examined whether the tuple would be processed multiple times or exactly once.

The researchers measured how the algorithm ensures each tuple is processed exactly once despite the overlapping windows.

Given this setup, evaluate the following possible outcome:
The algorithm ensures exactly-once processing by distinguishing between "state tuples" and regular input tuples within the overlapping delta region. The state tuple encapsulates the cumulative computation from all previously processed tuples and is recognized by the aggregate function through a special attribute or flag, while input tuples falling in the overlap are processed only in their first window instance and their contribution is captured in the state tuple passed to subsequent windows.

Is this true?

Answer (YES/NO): NO